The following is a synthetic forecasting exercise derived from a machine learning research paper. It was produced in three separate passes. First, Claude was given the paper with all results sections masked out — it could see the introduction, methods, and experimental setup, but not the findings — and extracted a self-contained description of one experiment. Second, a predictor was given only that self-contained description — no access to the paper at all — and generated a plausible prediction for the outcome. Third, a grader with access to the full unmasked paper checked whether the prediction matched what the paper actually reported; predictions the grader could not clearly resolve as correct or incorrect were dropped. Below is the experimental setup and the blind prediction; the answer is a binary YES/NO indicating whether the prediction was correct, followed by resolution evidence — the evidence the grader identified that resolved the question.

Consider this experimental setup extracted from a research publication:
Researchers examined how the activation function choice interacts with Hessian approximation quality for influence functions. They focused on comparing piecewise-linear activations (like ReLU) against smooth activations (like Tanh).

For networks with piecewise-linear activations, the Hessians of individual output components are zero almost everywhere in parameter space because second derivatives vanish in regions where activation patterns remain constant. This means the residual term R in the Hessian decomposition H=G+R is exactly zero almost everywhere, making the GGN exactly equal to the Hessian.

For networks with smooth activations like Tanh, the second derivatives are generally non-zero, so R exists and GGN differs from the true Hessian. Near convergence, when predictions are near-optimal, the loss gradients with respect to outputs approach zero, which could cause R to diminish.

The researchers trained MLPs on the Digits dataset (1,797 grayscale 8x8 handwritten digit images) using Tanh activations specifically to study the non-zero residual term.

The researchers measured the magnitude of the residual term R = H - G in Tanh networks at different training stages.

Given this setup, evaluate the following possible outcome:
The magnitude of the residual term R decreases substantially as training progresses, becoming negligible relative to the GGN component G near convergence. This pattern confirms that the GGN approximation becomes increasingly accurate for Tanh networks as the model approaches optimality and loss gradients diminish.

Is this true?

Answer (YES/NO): YES